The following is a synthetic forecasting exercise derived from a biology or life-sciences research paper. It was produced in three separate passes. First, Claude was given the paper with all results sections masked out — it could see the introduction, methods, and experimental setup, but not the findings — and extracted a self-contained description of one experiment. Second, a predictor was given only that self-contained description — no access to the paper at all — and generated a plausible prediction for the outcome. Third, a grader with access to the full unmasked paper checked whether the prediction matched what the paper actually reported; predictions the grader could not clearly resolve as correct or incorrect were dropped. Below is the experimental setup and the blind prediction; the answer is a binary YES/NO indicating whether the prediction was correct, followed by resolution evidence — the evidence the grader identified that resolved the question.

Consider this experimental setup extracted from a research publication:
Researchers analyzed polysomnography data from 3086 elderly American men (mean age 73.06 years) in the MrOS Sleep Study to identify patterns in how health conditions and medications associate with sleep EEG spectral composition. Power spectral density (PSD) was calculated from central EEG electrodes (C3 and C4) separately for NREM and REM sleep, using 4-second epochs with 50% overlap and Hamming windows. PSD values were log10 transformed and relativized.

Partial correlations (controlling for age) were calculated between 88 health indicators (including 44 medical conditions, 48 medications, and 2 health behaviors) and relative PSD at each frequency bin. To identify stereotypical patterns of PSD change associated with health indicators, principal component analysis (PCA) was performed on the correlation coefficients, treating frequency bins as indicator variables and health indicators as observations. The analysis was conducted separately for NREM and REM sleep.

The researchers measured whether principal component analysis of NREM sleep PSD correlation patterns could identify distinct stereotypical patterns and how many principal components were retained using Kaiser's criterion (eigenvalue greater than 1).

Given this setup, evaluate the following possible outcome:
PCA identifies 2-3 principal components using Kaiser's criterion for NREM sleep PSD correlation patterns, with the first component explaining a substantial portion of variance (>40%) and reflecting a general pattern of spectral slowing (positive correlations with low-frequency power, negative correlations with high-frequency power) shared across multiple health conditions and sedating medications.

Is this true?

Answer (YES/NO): NO